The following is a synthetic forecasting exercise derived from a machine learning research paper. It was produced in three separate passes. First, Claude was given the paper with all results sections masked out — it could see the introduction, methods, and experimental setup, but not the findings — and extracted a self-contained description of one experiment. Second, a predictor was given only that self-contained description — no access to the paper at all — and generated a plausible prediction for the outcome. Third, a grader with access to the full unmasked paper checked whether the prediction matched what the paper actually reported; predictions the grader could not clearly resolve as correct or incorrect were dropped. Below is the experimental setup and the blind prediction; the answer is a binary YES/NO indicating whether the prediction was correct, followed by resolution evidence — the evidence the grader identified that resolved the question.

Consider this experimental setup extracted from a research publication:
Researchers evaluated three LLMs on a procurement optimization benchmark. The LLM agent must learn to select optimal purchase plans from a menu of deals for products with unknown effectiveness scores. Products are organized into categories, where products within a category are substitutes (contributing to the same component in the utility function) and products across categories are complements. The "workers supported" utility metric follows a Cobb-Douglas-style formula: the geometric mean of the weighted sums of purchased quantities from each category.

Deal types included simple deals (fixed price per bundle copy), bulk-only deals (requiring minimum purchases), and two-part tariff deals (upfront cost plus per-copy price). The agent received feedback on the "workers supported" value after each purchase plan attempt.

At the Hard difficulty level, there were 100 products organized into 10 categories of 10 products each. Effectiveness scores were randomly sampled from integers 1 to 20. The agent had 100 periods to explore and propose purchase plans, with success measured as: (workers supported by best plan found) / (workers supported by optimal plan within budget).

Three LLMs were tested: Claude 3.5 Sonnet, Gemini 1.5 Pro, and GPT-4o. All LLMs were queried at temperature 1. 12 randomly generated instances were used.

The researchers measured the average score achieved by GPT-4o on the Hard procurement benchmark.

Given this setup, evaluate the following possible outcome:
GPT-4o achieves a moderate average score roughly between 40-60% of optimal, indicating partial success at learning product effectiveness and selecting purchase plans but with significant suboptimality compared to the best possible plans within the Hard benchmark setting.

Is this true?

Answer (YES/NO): NO